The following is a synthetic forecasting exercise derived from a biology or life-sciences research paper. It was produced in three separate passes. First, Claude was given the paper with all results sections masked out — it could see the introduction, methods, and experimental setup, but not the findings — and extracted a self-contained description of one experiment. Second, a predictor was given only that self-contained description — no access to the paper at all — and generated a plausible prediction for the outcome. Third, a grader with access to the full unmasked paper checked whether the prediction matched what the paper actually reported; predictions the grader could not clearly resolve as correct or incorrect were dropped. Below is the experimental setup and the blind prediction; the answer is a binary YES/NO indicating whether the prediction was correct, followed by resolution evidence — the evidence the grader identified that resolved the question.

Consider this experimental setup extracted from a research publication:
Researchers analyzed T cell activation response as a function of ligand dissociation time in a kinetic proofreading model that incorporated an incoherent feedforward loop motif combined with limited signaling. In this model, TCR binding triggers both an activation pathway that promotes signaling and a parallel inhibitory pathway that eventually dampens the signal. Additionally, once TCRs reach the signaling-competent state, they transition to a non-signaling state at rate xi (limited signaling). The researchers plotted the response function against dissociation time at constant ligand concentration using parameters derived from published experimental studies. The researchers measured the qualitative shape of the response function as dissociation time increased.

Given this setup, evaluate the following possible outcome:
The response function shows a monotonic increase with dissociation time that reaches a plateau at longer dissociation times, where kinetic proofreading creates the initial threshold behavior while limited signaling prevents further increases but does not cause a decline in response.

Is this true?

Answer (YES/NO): NO